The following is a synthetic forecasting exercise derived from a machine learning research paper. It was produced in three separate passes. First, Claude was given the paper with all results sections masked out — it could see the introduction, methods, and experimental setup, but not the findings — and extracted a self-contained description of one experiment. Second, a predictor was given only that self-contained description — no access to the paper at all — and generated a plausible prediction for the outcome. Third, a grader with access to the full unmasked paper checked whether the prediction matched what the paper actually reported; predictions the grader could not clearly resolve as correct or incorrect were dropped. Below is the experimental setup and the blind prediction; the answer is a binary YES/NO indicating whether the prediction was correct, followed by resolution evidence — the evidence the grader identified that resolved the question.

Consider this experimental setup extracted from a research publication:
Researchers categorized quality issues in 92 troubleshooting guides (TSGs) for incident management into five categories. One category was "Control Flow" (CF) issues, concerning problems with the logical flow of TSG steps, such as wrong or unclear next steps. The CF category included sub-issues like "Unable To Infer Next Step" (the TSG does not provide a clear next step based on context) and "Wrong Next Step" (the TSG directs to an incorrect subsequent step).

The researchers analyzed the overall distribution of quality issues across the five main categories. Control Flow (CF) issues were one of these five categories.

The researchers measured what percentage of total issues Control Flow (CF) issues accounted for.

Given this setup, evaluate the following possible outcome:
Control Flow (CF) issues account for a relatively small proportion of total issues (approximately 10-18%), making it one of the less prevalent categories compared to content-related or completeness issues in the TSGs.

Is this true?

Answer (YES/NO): NO